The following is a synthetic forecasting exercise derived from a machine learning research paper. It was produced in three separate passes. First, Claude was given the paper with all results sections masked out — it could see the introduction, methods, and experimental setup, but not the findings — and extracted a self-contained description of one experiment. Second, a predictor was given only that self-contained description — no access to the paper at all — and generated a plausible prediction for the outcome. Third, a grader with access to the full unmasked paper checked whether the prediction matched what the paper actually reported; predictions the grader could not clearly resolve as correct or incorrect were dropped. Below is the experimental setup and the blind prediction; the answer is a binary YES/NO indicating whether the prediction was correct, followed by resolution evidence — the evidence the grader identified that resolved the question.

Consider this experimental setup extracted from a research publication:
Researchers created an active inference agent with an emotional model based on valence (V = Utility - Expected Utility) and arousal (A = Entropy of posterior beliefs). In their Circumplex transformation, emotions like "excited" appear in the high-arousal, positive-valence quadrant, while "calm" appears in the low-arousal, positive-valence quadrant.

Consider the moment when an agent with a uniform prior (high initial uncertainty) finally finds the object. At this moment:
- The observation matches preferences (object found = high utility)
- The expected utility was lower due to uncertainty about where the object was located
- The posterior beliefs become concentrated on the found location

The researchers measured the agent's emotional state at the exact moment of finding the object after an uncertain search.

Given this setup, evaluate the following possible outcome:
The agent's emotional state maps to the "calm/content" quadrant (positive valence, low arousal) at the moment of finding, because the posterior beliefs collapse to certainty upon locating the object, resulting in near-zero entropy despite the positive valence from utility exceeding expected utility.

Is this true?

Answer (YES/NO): NO